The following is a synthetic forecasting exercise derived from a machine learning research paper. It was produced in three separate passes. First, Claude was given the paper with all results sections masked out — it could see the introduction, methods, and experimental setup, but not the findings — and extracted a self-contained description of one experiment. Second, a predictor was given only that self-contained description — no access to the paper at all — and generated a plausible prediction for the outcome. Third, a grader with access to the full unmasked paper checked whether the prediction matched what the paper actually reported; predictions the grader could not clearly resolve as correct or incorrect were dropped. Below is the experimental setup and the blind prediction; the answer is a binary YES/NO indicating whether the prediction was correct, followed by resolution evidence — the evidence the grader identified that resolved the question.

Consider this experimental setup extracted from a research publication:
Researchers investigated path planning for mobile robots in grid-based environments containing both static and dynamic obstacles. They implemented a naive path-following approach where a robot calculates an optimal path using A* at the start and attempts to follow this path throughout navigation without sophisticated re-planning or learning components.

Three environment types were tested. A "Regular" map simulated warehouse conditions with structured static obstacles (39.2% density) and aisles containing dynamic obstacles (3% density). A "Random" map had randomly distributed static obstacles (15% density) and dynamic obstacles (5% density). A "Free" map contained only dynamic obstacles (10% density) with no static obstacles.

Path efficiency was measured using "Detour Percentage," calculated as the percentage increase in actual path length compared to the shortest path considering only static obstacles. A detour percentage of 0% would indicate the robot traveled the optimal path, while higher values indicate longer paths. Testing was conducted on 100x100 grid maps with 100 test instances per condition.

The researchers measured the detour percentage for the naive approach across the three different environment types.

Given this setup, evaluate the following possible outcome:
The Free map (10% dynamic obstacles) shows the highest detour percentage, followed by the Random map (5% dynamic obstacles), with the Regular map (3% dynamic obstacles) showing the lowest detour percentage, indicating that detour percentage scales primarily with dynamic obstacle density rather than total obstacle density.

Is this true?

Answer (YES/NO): NO